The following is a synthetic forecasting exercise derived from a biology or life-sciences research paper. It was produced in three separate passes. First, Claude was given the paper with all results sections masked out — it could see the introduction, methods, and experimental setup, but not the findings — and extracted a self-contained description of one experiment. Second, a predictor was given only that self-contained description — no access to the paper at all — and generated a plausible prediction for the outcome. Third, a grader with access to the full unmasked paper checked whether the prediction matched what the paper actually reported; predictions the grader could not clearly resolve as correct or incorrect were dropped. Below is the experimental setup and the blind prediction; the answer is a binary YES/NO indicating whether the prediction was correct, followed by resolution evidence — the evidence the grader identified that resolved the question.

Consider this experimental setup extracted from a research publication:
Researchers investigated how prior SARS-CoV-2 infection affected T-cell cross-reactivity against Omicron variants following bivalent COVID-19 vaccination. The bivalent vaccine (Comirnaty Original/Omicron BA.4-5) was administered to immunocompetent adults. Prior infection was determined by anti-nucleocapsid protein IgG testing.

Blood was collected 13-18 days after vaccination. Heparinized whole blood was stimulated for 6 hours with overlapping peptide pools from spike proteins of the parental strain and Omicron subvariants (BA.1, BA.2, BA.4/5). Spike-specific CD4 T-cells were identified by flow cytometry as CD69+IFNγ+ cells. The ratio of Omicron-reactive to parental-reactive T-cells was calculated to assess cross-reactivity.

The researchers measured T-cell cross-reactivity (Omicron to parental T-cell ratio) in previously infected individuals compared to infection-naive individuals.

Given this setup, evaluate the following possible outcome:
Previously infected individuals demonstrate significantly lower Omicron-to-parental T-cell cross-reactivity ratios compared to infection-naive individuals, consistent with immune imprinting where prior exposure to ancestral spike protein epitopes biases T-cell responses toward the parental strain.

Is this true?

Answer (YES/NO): NO